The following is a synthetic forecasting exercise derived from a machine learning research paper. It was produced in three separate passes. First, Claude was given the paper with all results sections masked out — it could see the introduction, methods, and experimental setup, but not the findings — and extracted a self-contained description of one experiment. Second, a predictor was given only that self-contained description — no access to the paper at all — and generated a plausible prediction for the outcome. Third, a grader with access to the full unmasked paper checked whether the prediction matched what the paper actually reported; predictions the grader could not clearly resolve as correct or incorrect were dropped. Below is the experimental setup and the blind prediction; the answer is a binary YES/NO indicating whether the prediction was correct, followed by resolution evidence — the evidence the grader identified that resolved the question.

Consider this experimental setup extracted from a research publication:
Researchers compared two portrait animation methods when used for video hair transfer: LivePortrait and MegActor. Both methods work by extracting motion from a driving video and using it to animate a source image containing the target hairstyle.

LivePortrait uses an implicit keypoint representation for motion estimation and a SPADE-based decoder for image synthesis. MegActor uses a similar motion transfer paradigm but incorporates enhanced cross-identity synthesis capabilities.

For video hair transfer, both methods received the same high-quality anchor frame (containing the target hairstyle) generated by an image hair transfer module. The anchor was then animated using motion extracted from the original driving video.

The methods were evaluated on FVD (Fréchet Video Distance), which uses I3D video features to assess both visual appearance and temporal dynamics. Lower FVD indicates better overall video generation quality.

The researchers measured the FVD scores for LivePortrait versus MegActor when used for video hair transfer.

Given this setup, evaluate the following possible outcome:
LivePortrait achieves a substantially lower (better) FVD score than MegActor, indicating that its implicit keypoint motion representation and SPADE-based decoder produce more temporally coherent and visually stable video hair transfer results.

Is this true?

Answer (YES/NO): YES